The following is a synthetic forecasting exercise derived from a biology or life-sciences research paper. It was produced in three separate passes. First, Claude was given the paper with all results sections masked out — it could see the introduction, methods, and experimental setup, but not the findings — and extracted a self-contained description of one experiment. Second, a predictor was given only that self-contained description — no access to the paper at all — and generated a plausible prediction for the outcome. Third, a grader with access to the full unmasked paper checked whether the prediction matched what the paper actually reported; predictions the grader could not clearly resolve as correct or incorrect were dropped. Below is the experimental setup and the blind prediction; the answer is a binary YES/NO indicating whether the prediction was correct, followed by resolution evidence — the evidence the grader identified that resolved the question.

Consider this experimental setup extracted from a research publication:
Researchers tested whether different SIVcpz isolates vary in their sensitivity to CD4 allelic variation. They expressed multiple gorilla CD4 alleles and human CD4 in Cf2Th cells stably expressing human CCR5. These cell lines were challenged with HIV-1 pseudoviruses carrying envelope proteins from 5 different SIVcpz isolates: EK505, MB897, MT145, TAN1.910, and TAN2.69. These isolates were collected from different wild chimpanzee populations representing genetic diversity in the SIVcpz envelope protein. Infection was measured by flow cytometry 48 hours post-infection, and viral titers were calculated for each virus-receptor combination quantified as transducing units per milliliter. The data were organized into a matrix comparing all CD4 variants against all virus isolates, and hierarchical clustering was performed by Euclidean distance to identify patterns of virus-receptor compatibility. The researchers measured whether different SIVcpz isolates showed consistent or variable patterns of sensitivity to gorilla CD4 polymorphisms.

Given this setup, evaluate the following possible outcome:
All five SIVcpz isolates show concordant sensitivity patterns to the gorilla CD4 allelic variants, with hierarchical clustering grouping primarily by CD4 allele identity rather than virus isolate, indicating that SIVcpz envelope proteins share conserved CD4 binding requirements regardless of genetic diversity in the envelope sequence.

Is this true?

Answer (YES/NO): NO